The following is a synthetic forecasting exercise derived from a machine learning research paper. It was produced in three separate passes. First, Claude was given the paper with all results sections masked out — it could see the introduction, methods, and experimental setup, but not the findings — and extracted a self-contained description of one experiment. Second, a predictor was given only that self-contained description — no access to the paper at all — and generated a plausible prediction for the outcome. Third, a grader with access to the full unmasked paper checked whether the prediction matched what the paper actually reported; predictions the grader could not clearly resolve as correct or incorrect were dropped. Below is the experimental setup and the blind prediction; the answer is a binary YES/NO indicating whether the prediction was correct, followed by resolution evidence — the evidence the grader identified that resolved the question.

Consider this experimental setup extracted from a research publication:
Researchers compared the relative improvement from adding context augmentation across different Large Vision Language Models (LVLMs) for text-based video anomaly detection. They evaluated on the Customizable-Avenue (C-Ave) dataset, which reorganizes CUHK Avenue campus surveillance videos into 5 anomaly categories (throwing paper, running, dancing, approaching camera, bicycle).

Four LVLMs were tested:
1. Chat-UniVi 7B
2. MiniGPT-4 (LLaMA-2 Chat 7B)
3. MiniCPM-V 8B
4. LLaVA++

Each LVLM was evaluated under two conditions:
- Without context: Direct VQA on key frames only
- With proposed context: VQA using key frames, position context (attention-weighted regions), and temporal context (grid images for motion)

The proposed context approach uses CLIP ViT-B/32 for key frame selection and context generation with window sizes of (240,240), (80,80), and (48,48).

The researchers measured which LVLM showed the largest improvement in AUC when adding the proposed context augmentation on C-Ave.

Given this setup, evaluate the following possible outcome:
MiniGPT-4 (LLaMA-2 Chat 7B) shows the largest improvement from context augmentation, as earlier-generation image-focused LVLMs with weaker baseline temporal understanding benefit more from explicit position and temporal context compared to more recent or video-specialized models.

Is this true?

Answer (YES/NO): NO